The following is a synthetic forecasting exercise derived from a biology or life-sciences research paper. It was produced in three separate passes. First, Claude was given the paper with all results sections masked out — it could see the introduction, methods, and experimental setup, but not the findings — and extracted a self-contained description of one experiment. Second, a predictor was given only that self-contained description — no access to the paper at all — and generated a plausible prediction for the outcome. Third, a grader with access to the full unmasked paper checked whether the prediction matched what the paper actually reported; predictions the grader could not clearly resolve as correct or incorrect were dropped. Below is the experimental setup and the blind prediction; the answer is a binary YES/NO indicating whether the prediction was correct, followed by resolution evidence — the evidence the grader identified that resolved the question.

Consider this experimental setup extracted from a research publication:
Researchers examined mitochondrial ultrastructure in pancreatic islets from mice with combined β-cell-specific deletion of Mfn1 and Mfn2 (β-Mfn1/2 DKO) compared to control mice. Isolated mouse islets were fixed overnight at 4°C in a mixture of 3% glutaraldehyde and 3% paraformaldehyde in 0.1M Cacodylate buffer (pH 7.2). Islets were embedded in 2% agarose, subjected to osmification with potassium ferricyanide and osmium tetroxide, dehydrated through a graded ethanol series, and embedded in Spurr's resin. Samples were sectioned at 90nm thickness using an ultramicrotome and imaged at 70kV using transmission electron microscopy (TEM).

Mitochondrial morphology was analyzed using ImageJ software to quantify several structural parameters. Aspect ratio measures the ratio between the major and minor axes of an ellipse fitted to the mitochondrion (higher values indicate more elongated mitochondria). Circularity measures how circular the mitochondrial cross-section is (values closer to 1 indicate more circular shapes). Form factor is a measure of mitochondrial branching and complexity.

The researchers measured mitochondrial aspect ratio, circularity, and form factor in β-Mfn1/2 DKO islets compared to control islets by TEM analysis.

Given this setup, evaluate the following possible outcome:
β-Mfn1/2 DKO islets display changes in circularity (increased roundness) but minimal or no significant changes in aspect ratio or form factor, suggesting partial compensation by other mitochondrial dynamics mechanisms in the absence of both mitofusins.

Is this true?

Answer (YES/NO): NO